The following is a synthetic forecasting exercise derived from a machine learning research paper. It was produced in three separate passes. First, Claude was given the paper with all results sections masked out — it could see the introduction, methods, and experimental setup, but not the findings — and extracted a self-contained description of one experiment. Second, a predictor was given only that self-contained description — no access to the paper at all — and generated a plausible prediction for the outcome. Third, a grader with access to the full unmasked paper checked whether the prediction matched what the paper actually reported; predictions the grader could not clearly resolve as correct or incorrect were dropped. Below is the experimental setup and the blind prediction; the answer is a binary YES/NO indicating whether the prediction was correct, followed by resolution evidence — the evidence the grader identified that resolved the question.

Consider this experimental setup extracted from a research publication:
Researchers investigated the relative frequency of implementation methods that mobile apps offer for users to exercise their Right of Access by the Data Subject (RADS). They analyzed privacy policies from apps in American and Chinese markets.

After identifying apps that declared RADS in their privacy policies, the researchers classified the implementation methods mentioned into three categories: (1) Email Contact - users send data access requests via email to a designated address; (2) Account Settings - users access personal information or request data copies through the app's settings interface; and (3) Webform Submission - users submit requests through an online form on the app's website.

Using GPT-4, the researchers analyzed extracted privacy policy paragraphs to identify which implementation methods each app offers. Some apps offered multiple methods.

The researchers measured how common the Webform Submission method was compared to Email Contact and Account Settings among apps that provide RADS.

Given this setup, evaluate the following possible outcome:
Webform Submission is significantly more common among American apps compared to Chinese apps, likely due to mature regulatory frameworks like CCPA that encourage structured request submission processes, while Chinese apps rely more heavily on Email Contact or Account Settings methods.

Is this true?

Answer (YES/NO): YES